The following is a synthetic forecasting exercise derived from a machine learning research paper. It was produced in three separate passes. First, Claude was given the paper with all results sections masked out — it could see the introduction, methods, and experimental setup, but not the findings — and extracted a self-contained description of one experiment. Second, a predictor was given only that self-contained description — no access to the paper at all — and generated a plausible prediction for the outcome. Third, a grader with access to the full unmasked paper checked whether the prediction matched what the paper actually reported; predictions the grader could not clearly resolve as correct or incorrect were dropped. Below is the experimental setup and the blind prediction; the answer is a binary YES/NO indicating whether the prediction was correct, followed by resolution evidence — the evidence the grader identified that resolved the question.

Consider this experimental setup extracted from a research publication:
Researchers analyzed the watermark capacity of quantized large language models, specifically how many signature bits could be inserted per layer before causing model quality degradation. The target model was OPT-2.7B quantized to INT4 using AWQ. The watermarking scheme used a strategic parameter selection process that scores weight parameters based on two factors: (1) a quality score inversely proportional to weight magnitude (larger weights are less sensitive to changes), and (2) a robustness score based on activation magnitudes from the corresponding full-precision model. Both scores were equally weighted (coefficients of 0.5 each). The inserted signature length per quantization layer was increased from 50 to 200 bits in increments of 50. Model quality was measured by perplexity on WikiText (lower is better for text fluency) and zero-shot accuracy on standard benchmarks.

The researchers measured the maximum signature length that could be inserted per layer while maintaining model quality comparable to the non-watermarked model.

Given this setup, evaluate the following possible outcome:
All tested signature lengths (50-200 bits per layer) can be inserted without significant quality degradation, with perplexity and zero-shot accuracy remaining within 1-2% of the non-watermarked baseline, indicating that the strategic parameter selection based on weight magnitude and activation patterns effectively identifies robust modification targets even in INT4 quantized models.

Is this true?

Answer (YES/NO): NO